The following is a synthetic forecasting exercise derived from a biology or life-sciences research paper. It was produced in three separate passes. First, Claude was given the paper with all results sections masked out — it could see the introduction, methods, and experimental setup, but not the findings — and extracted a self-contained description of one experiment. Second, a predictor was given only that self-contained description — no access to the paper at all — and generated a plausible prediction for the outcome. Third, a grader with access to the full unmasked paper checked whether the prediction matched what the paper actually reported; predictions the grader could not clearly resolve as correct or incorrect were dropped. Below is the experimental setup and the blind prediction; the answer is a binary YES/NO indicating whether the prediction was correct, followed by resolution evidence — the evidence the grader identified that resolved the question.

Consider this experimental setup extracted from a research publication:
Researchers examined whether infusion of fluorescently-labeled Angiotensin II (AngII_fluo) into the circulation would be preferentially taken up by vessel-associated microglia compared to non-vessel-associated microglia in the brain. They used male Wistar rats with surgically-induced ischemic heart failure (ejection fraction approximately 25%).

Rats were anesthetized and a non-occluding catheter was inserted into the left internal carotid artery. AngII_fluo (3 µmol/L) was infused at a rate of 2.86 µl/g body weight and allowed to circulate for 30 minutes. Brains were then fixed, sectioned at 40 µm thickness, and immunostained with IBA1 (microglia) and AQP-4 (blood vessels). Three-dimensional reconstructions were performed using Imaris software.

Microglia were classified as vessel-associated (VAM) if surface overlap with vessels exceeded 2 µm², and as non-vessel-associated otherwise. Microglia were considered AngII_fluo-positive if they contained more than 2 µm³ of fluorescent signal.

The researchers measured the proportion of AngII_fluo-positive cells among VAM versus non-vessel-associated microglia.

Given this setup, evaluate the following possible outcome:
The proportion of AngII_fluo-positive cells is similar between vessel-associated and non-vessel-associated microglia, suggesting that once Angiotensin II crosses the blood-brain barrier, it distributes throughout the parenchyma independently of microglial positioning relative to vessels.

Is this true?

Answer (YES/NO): NO